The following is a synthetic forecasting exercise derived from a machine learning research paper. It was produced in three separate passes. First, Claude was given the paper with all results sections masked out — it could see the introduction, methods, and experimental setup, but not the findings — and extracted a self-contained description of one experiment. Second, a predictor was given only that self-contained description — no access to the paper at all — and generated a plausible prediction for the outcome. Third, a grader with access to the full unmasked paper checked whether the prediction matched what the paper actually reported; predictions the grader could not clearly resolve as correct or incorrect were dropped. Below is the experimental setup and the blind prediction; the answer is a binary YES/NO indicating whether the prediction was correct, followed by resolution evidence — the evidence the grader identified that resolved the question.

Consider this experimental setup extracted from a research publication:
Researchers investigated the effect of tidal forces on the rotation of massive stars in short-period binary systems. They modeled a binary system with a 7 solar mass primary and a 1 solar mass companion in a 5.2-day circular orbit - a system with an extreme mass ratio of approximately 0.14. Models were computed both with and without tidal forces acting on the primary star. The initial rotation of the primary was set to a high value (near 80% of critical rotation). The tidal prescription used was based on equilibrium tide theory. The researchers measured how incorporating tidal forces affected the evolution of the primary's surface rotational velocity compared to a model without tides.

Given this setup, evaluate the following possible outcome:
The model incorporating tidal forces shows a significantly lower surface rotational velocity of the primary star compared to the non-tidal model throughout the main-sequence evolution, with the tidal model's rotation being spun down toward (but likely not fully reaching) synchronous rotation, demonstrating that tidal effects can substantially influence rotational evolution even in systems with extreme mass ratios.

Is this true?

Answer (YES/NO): NO